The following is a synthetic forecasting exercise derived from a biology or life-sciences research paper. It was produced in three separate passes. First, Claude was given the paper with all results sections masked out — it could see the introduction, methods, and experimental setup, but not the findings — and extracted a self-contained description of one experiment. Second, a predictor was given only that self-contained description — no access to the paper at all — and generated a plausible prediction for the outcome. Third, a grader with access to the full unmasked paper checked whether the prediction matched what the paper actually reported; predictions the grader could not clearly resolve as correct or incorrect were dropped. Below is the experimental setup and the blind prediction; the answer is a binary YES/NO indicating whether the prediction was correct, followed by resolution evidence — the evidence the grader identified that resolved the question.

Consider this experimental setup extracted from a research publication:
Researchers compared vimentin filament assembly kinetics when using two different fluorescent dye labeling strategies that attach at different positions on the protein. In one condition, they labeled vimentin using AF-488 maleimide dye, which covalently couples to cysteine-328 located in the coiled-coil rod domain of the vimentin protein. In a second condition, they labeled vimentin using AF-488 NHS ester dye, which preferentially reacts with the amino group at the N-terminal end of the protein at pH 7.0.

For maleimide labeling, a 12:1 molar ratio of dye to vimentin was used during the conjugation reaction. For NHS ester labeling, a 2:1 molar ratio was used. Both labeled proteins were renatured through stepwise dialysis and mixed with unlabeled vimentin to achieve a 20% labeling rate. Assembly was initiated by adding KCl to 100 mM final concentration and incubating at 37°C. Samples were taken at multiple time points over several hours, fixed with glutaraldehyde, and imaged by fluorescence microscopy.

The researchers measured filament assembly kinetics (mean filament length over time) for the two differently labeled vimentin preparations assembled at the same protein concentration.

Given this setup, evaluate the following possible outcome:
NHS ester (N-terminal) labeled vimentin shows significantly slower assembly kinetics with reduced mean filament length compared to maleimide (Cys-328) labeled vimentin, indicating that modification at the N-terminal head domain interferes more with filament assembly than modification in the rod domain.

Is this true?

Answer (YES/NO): NO